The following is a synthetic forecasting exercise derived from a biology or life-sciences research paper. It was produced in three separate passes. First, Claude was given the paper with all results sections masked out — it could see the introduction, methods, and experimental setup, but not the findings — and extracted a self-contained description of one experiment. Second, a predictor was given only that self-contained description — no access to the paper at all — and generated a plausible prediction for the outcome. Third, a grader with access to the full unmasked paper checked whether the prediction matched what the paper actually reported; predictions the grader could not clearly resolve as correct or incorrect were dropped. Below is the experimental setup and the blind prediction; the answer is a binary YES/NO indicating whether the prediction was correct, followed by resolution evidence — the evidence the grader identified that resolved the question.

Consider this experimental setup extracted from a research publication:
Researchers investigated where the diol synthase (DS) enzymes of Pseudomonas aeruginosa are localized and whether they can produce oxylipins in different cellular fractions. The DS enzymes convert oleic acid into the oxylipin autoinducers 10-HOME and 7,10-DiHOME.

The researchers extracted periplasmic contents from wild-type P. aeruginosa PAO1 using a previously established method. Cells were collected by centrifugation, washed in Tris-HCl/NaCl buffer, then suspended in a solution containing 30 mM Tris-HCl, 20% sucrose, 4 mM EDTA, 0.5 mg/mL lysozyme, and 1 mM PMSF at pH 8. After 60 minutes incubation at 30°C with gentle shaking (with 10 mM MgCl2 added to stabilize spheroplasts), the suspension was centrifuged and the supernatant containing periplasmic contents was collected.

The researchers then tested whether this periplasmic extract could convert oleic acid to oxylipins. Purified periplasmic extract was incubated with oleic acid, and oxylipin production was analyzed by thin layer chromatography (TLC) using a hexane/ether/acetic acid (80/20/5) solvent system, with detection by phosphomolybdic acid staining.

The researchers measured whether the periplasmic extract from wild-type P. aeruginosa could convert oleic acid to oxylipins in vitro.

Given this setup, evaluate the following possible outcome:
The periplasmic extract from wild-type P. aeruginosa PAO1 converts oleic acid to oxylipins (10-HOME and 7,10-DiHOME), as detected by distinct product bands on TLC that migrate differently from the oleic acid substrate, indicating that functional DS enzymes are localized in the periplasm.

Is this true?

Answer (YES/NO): NO